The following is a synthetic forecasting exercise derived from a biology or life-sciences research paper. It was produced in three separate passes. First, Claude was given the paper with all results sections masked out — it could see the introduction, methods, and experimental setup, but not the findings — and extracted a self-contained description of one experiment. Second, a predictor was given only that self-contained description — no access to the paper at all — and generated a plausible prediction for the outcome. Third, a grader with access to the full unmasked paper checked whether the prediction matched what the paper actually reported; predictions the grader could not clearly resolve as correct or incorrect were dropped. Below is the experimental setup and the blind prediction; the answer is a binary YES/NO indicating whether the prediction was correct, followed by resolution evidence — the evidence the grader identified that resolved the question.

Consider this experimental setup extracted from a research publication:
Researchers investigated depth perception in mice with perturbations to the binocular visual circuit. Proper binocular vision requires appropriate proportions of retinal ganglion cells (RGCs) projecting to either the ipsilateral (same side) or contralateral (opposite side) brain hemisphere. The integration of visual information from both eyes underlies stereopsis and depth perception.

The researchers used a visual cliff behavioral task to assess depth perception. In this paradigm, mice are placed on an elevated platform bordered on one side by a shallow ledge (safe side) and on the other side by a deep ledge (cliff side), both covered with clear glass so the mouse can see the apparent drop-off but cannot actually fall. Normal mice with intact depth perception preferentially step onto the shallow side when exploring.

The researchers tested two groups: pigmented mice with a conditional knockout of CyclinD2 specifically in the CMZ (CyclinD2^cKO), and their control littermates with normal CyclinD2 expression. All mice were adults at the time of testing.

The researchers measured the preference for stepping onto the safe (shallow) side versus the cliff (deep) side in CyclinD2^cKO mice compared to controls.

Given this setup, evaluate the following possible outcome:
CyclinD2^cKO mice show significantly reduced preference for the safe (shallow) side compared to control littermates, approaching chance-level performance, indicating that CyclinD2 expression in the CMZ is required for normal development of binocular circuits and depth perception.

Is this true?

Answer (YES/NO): YES